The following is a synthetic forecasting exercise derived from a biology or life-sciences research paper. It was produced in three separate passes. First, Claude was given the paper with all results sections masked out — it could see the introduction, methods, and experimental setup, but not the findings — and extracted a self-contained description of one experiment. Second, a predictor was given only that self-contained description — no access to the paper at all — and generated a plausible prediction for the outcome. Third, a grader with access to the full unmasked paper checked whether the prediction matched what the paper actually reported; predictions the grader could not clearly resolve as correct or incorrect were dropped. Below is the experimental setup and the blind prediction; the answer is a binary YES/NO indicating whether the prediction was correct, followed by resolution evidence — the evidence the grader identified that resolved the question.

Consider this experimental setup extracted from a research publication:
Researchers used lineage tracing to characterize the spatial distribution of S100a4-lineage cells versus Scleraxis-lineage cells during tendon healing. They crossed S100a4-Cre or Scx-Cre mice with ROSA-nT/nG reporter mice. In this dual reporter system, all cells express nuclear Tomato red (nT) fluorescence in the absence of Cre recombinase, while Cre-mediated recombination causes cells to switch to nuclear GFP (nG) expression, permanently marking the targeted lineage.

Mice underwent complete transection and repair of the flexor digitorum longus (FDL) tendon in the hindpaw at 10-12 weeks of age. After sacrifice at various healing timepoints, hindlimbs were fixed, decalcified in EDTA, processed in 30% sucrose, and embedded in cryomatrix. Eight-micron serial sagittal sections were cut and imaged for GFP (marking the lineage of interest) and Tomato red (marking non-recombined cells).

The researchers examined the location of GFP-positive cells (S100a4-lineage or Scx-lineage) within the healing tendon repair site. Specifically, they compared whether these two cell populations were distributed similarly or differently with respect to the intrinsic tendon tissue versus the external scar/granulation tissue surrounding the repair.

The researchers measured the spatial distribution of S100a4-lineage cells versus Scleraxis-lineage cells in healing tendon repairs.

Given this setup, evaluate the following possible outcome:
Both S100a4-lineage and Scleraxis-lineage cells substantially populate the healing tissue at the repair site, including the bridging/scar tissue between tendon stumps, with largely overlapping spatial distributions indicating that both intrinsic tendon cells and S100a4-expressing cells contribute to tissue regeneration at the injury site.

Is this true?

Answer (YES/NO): NO